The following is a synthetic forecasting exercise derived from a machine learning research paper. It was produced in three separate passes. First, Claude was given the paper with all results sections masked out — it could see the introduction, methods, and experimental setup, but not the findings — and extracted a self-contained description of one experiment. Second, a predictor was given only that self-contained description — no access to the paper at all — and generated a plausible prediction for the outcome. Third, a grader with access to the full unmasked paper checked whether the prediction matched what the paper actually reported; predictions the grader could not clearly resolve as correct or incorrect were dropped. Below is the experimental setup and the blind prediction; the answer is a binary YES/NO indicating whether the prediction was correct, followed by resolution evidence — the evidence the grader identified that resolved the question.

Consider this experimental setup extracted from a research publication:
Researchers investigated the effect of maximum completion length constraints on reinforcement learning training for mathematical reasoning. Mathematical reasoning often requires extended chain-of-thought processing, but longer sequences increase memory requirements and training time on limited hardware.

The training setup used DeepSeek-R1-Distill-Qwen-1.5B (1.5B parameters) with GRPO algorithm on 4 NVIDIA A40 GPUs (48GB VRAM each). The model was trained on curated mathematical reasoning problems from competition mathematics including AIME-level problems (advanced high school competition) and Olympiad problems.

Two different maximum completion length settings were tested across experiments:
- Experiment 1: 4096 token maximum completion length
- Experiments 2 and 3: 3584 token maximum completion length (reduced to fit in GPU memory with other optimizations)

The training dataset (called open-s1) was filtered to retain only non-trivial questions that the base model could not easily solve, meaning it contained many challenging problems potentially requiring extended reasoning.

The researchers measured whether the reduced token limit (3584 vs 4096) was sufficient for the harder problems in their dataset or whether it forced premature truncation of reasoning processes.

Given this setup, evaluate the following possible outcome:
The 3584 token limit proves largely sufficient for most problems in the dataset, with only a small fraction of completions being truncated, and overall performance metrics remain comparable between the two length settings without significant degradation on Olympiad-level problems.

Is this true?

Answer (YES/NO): NO